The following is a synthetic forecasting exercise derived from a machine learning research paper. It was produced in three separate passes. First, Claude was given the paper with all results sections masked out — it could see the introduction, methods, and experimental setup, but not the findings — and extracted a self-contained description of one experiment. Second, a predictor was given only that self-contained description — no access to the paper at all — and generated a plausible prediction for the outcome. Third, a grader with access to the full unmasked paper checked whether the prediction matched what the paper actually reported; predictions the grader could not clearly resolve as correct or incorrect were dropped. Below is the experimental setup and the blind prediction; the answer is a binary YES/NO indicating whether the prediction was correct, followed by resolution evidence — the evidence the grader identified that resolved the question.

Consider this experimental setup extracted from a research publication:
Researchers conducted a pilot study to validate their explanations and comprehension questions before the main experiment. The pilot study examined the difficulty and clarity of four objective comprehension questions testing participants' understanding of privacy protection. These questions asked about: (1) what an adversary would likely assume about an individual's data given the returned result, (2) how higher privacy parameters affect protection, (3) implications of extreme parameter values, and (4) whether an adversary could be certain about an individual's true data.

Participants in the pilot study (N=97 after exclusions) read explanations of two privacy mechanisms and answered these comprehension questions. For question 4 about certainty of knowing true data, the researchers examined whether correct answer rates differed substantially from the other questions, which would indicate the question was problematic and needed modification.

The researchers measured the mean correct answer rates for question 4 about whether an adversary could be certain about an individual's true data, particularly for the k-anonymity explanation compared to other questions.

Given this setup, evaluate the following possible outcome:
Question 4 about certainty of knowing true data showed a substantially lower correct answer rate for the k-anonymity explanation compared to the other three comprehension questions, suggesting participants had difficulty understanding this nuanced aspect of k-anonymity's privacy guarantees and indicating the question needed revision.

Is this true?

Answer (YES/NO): YES